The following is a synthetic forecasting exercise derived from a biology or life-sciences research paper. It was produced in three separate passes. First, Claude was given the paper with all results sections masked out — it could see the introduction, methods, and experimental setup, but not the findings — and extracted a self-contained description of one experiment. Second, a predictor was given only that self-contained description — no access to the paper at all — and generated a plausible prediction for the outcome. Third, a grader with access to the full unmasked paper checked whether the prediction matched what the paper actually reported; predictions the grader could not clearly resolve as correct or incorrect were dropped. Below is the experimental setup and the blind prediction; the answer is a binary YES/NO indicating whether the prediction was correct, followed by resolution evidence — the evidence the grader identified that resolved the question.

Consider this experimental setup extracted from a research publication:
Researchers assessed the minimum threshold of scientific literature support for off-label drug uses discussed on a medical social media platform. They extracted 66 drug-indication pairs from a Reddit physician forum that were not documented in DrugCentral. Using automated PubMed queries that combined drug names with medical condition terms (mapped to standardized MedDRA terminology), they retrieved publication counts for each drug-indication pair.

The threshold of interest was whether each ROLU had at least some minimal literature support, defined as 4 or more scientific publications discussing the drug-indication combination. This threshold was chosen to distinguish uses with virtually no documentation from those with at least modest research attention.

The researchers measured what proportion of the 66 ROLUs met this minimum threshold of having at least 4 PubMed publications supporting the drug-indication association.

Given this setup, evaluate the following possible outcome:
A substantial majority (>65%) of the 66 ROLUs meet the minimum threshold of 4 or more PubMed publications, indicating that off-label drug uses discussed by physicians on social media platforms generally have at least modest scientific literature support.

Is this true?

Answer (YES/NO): YES